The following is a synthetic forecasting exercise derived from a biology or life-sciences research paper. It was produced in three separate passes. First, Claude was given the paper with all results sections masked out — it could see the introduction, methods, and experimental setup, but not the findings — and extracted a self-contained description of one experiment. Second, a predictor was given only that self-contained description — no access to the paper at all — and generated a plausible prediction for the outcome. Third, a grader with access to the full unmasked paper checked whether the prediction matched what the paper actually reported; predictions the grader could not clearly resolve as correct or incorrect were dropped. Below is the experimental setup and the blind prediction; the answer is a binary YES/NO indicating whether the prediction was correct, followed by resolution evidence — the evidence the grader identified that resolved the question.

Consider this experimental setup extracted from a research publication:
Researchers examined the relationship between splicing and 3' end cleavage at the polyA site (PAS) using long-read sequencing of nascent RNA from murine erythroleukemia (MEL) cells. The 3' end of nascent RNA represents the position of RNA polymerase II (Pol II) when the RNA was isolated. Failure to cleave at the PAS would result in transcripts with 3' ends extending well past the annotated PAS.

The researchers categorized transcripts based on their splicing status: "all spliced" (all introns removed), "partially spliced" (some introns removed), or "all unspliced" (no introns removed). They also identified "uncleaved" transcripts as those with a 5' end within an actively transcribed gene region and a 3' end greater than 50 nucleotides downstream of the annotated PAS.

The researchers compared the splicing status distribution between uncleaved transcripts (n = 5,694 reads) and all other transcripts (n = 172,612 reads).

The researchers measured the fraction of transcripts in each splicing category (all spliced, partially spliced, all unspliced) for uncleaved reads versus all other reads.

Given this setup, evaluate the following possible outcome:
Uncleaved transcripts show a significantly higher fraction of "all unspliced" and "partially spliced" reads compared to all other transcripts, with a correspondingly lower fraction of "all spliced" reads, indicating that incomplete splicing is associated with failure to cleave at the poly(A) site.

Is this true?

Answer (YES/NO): YES